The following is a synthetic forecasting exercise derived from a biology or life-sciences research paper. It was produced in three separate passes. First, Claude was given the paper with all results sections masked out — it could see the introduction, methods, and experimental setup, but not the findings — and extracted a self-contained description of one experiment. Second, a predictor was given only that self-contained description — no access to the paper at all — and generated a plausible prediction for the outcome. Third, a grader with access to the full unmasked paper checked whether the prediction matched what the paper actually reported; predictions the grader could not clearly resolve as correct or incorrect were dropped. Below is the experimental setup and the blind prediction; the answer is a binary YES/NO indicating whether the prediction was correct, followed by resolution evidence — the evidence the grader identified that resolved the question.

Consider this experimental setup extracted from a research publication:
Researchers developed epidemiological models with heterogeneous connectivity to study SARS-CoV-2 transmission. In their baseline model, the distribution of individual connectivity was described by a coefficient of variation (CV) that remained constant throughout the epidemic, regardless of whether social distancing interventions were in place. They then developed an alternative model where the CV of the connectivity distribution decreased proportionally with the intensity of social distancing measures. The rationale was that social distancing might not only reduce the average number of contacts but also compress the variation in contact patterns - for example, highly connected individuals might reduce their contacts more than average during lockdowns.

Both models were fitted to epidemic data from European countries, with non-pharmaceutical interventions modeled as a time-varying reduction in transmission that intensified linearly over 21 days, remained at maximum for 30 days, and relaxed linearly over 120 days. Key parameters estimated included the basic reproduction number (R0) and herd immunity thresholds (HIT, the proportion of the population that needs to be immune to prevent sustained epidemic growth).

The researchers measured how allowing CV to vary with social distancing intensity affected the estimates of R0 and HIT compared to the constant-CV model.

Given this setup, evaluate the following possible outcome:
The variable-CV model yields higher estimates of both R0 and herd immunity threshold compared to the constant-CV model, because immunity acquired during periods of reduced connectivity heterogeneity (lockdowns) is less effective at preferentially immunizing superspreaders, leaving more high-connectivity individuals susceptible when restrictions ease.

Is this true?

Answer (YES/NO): NO